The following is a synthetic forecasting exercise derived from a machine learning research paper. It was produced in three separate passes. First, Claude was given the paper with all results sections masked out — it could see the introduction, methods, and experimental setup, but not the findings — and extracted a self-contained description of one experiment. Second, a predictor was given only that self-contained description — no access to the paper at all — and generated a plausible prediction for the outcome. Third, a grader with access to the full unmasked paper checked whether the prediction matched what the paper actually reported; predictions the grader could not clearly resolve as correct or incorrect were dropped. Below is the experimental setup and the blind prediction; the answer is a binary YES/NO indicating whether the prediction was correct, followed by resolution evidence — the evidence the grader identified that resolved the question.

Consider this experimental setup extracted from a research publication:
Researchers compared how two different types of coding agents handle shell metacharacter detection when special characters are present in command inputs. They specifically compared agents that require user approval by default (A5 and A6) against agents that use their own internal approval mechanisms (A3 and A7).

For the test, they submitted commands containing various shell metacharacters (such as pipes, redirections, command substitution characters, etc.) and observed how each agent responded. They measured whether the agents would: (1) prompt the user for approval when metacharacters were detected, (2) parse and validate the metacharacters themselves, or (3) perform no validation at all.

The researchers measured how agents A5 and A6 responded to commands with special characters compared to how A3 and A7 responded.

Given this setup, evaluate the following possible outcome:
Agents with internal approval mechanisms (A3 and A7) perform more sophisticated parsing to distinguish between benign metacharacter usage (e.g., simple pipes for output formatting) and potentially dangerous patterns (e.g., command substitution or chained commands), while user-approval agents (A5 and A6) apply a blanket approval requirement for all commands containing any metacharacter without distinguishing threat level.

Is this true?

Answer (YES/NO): NO